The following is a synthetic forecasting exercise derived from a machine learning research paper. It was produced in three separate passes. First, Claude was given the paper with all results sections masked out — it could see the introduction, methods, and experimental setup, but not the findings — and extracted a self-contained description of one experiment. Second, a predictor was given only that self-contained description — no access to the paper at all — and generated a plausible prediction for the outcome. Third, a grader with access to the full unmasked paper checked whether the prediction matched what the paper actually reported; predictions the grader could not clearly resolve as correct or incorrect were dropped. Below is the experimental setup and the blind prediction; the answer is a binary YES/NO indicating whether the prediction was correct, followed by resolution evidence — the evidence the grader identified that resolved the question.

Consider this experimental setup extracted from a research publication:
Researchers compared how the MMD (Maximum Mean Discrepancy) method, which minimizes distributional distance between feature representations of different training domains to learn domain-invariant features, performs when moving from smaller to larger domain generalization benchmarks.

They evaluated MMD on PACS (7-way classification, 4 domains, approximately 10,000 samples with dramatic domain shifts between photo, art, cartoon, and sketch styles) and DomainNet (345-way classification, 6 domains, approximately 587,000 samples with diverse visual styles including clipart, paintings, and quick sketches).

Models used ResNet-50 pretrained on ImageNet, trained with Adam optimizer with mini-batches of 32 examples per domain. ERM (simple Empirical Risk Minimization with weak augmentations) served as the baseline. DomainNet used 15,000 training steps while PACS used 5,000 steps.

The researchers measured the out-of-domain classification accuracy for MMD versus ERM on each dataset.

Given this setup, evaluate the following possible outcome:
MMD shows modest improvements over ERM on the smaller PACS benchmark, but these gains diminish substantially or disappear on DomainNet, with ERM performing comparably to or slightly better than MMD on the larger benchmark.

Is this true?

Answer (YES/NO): NO